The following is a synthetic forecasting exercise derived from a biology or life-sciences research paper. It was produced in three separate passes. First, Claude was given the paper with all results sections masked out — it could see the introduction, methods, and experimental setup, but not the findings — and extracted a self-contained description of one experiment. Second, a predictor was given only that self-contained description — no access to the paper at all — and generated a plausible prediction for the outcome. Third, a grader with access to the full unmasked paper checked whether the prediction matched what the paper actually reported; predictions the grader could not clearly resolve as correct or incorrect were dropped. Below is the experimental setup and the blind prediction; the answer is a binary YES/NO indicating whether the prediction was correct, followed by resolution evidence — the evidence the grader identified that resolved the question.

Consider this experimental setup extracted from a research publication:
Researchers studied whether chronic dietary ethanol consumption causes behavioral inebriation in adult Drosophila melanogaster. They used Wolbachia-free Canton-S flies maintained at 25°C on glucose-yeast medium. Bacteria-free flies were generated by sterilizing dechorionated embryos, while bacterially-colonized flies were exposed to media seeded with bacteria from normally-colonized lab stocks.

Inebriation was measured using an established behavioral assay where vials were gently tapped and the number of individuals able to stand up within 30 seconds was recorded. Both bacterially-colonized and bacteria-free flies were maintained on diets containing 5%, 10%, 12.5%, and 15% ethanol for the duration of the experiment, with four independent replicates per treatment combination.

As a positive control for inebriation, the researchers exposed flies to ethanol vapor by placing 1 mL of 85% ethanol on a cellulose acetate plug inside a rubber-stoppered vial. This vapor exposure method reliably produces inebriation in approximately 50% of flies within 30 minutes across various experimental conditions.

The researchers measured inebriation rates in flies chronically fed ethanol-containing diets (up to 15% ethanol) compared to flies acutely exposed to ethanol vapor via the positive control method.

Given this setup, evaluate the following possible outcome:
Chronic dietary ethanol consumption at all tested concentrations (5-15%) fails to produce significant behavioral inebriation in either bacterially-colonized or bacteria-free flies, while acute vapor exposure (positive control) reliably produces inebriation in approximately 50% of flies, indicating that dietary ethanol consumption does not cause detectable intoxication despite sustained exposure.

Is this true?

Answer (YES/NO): YES